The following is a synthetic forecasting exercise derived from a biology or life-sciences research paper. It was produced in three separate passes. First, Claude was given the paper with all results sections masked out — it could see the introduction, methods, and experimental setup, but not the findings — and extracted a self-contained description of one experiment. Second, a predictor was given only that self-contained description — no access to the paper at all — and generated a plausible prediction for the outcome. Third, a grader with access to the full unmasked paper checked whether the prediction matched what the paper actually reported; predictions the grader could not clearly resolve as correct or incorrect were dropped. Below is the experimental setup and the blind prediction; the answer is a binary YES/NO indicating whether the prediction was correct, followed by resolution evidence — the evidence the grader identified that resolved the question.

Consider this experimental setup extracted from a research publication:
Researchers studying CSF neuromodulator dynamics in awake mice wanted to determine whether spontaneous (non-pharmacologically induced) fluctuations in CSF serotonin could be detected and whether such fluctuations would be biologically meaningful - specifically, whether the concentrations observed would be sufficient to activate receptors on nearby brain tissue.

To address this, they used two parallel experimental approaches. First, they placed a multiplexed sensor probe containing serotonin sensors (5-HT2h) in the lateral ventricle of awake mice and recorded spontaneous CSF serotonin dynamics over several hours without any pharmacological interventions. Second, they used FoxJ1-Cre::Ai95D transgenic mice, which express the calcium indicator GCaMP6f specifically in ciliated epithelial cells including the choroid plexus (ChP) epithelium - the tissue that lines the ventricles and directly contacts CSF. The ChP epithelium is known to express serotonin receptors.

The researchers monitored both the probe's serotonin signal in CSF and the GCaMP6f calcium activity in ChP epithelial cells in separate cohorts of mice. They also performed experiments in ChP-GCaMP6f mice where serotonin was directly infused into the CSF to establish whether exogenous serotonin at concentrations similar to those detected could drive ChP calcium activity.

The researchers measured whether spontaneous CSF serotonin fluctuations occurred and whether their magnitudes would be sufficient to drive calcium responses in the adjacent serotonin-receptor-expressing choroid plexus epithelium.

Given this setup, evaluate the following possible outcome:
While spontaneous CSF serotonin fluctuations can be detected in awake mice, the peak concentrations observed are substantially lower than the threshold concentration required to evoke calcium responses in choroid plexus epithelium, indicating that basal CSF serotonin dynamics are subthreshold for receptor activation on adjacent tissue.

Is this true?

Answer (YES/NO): NO